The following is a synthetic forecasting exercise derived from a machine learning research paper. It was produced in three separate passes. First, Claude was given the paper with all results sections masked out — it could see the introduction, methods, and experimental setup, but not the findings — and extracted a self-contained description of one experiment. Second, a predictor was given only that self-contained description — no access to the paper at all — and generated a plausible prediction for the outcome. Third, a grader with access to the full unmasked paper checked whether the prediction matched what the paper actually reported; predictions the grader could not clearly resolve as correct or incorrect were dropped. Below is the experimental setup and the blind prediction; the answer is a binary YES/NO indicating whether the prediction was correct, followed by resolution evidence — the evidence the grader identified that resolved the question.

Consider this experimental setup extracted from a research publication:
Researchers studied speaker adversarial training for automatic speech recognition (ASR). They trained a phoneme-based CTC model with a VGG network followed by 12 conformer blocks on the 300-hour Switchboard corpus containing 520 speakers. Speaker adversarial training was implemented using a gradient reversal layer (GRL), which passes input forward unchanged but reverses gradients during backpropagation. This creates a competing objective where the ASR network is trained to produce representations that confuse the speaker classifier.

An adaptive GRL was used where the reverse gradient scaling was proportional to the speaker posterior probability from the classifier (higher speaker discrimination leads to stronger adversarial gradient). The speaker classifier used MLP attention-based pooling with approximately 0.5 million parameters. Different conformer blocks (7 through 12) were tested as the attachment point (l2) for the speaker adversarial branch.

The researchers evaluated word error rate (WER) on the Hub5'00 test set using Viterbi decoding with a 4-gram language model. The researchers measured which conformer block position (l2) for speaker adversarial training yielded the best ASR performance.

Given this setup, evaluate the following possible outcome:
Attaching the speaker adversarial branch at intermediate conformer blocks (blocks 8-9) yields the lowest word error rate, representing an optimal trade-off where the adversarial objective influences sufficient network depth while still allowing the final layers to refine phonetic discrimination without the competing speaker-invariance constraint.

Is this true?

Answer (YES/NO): YES